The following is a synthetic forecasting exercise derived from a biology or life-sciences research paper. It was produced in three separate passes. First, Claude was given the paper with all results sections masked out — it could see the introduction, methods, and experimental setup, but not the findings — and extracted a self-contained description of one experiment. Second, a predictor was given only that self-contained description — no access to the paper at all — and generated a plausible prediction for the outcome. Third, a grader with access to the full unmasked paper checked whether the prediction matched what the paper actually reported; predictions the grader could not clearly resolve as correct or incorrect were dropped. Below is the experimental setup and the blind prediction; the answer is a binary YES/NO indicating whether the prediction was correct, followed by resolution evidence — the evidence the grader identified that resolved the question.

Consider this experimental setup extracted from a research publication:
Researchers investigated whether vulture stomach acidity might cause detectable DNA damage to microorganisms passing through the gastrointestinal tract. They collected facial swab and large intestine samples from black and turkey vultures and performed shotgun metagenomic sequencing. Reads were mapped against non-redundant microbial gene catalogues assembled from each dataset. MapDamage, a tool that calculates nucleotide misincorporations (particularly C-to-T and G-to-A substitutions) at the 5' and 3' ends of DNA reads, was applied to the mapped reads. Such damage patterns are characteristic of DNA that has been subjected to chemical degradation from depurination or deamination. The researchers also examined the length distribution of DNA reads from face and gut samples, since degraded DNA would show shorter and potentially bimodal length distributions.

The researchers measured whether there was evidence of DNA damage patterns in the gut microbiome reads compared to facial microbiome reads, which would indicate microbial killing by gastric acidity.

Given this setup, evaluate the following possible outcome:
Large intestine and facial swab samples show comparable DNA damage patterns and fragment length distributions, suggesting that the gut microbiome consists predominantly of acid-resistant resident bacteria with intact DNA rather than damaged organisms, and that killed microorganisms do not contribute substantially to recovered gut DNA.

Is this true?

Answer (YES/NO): YES